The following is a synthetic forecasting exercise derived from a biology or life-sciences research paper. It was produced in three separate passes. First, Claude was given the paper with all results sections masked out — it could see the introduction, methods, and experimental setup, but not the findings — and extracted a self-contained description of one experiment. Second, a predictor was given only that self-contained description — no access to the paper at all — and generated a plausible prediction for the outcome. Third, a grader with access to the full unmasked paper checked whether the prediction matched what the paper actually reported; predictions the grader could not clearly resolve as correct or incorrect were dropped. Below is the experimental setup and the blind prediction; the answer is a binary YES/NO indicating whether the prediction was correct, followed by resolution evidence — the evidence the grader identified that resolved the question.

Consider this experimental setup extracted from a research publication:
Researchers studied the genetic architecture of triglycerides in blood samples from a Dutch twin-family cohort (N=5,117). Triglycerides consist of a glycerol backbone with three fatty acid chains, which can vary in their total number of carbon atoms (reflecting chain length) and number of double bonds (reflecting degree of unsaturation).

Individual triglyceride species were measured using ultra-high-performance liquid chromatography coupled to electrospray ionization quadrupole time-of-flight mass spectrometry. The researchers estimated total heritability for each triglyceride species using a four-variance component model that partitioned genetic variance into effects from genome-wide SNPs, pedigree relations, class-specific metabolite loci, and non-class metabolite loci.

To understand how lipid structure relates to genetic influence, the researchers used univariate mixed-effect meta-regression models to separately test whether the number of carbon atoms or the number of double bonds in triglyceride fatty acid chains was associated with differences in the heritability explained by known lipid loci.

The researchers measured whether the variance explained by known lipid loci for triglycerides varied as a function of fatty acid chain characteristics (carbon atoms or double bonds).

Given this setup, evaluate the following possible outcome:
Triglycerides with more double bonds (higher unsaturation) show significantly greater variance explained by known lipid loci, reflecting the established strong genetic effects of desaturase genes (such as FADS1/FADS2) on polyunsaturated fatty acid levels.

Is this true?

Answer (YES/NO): NO